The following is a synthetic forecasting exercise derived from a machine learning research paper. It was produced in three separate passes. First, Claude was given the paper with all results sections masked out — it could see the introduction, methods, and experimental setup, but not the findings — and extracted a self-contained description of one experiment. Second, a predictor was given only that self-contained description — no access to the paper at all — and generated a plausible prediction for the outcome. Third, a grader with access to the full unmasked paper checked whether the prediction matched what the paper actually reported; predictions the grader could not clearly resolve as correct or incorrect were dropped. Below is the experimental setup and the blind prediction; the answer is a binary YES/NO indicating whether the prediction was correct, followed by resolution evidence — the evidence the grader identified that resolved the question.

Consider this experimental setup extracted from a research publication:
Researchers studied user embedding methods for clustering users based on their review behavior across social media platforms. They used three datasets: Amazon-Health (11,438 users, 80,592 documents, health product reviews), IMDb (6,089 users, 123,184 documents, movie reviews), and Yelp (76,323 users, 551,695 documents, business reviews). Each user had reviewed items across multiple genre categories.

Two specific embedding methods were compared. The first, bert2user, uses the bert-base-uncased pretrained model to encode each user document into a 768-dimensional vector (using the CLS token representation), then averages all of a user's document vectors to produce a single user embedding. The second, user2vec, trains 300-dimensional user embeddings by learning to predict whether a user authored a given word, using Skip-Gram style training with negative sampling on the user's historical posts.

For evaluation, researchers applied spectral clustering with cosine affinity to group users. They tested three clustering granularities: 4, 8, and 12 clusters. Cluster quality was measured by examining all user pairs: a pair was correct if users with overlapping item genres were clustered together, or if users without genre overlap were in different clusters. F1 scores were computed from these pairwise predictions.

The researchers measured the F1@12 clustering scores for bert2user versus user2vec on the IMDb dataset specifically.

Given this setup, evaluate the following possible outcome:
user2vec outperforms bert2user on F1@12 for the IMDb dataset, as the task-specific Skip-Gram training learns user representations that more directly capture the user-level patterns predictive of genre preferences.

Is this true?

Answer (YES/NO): NO